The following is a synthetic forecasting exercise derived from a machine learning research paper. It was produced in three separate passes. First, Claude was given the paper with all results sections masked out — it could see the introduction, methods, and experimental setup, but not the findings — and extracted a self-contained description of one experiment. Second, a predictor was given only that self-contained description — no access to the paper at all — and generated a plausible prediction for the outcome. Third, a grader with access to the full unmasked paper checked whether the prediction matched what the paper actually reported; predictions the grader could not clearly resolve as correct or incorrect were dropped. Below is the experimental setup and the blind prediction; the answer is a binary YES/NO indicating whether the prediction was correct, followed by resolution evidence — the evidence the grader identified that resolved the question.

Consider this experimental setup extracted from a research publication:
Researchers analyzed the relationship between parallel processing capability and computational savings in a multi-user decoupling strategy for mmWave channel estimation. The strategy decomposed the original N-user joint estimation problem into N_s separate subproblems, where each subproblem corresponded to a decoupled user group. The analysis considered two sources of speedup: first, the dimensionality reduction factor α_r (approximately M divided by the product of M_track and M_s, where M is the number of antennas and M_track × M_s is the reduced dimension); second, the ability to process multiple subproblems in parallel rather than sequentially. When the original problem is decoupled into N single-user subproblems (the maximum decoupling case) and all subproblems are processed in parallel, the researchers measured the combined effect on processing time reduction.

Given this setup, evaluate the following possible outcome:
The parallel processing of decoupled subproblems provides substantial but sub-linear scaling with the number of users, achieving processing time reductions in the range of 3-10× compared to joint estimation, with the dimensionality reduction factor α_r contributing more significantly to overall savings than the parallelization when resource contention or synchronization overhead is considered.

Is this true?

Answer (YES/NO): NO